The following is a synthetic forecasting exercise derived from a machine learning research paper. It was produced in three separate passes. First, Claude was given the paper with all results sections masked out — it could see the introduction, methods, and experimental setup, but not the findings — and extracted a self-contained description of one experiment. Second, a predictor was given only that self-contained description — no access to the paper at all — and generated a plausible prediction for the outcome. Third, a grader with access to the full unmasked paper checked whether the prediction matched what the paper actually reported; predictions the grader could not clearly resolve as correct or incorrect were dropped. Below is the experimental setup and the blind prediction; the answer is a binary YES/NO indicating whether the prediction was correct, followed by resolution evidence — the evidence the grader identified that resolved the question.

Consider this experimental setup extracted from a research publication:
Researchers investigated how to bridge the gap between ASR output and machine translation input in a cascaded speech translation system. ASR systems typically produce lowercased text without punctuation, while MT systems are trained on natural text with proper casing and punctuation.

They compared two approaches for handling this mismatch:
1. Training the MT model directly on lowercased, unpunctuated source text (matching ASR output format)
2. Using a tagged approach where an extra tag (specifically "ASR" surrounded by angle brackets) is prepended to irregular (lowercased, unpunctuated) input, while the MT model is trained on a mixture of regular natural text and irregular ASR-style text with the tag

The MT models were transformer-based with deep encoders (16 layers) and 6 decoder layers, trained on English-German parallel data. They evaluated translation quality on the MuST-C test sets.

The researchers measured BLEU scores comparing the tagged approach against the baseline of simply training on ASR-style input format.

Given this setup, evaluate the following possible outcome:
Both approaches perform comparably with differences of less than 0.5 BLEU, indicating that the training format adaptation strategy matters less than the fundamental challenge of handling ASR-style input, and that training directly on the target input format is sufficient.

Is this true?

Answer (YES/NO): NO